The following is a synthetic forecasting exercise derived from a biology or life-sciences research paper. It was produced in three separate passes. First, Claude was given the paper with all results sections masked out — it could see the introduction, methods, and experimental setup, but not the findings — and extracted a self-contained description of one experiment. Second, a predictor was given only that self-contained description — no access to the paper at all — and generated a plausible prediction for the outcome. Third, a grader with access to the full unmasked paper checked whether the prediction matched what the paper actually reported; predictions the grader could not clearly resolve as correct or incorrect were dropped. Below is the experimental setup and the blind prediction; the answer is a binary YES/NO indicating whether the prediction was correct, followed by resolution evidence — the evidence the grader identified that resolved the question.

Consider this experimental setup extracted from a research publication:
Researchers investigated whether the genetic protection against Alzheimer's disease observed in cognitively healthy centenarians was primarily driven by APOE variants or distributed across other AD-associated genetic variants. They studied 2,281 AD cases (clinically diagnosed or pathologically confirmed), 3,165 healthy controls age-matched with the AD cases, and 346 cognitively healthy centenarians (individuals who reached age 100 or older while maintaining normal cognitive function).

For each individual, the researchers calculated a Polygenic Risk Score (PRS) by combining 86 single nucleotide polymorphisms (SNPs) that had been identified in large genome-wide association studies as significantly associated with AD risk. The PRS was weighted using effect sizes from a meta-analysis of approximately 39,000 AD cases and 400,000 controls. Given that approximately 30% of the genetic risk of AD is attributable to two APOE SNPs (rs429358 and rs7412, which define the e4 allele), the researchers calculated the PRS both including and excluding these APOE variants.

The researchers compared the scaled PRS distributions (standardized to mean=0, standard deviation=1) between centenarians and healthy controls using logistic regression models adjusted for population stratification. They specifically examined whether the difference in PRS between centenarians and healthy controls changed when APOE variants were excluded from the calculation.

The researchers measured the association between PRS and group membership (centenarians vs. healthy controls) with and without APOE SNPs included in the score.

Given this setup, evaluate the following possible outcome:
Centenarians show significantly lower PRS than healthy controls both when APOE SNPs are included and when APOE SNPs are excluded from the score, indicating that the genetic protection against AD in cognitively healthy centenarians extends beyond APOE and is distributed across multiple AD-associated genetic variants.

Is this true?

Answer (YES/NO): YES